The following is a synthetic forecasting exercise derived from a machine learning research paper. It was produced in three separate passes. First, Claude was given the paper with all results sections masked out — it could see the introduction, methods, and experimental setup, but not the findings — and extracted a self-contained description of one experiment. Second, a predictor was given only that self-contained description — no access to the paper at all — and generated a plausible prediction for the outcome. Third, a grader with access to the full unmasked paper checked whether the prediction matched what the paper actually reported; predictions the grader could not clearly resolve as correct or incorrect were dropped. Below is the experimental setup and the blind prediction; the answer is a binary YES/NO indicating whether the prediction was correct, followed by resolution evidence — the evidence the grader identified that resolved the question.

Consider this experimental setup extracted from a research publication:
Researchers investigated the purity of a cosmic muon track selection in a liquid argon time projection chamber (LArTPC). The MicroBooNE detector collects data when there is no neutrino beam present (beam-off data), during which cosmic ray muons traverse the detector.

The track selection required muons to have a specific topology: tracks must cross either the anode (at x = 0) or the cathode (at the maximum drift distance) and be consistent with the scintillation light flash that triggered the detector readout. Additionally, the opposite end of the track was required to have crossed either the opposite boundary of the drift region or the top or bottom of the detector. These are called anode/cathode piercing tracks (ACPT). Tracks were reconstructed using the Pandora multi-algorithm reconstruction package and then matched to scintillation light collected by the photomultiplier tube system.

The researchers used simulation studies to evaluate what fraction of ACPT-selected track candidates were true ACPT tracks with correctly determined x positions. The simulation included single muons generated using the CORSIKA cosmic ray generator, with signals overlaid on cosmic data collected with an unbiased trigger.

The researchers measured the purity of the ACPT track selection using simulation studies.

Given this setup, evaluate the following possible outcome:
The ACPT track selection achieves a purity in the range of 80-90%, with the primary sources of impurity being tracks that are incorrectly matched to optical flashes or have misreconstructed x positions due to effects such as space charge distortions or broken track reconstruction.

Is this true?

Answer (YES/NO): NO